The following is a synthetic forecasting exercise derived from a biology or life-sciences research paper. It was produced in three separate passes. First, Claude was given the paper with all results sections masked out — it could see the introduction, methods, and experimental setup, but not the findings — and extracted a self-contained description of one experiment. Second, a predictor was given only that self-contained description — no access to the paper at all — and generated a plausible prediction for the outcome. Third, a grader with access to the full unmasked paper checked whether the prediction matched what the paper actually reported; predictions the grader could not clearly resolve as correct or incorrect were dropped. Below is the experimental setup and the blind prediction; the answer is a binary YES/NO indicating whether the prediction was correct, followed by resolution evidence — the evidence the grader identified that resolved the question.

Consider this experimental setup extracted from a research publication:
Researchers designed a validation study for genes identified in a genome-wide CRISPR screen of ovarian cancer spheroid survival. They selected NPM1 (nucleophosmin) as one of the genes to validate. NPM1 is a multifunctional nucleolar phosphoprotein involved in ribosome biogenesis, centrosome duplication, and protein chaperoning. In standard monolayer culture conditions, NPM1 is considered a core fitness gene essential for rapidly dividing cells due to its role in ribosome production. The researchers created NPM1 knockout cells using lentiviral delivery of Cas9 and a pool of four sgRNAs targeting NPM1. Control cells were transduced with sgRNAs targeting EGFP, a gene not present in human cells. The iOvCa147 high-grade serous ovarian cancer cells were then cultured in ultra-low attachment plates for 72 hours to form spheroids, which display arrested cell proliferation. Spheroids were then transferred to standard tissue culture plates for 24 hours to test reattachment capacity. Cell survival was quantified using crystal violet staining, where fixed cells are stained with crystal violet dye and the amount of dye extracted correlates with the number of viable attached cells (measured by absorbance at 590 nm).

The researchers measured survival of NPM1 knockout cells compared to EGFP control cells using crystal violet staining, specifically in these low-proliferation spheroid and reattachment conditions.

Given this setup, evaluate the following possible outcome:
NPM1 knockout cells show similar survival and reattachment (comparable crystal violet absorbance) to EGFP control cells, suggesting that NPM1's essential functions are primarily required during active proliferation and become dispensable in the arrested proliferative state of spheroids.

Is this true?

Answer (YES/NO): NO